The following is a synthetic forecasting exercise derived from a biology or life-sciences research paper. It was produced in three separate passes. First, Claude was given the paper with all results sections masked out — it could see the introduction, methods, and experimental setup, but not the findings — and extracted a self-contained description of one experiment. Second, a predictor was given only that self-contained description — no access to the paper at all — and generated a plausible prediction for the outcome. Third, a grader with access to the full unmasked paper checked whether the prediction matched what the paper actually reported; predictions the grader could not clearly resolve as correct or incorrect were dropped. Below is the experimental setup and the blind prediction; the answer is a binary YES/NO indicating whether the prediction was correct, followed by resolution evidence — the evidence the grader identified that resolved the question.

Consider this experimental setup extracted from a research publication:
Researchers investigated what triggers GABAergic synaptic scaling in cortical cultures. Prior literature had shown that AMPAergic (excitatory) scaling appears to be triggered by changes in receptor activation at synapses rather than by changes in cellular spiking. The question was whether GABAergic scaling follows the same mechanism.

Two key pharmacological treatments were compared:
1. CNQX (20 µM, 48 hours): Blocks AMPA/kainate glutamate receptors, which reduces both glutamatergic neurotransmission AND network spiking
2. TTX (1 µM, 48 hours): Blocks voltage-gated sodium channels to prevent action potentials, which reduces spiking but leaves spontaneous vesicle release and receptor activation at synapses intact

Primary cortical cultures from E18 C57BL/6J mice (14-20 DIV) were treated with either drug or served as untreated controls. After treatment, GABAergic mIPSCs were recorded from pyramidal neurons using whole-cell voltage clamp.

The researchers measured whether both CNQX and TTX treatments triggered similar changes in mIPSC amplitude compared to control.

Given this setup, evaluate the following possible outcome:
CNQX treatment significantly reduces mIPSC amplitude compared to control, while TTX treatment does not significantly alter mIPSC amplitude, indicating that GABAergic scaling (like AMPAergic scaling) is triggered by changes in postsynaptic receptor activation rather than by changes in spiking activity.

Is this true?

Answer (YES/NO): NO